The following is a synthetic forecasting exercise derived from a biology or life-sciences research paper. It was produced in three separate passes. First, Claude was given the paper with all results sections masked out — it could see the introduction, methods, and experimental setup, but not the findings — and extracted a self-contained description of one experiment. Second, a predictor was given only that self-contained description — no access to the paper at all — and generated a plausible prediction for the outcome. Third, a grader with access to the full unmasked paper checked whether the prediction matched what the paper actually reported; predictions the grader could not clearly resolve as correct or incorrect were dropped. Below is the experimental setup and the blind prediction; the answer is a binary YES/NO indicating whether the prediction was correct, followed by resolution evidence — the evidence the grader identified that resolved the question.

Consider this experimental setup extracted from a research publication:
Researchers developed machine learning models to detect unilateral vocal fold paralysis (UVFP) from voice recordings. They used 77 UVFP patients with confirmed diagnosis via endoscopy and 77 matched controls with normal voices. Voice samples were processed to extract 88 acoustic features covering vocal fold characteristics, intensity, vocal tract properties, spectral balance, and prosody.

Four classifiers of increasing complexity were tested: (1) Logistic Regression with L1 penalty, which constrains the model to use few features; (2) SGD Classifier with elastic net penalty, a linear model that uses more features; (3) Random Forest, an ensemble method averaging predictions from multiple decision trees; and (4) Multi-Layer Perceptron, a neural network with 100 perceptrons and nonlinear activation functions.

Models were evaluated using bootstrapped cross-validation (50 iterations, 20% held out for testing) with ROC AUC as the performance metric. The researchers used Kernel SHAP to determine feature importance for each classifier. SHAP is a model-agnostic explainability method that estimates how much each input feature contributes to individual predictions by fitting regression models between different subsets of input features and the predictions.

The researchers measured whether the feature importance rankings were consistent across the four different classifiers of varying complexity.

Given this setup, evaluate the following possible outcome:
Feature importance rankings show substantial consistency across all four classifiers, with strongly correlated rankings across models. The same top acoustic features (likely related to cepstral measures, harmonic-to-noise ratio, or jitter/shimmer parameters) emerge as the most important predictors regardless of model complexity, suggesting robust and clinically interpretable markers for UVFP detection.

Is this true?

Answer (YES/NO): NO